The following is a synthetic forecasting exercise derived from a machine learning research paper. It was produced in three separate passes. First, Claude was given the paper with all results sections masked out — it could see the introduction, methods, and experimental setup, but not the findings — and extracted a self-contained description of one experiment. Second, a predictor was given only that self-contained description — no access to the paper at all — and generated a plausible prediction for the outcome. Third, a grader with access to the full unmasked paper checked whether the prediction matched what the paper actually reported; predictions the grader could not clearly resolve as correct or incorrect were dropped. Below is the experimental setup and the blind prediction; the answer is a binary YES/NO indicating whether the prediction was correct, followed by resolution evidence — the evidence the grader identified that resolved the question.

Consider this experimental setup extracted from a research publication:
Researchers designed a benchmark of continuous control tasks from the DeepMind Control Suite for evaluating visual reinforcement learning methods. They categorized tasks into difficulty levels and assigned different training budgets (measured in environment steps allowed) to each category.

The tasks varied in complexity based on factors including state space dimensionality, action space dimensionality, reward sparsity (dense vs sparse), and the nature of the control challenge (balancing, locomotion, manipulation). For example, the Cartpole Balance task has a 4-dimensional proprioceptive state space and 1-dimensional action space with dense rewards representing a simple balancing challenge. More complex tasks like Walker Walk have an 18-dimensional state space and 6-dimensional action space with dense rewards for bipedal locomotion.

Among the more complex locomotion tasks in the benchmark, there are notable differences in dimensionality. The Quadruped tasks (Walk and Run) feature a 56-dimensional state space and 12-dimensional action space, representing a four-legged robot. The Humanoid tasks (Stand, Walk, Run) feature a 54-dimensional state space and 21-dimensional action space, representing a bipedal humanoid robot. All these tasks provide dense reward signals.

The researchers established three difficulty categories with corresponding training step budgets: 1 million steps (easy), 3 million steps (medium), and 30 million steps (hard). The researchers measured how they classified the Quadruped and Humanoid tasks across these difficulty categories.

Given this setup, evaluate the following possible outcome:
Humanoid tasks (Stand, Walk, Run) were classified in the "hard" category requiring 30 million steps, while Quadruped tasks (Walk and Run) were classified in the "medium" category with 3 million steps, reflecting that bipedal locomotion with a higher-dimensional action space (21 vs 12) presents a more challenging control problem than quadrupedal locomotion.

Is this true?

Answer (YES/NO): YES